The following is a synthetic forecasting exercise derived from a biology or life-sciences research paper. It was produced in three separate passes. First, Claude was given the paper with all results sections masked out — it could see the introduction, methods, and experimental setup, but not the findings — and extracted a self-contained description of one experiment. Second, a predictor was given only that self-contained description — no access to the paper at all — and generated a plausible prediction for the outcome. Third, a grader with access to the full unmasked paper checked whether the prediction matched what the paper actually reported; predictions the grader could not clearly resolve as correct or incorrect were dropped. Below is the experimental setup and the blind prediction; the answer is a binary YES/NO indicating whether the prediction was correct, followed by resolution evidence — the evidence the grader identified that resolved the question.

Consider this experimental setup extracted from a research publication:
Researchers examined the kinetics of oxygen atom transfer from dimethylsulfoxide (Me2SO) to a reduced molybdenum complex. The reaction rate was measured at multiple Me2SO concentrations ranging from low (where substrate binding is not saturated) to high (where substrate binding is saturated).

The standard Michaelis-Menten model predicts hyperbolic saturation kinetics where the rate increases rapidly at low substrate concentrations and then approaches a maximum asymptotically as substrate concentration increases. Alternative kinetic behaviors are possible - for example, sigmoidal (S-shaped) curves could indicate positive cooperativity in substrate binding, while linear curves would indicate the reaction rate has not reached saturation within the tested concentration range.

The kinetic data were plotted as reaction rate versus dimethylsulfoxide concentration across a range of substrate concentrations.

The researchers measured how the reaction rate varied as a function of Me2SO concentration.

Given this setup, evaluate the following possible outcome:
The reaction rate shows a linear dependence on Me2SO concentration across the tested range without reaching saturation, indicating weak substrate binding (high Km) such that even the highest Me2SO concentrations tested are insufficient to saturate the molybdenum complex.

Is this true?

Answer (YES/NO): NO